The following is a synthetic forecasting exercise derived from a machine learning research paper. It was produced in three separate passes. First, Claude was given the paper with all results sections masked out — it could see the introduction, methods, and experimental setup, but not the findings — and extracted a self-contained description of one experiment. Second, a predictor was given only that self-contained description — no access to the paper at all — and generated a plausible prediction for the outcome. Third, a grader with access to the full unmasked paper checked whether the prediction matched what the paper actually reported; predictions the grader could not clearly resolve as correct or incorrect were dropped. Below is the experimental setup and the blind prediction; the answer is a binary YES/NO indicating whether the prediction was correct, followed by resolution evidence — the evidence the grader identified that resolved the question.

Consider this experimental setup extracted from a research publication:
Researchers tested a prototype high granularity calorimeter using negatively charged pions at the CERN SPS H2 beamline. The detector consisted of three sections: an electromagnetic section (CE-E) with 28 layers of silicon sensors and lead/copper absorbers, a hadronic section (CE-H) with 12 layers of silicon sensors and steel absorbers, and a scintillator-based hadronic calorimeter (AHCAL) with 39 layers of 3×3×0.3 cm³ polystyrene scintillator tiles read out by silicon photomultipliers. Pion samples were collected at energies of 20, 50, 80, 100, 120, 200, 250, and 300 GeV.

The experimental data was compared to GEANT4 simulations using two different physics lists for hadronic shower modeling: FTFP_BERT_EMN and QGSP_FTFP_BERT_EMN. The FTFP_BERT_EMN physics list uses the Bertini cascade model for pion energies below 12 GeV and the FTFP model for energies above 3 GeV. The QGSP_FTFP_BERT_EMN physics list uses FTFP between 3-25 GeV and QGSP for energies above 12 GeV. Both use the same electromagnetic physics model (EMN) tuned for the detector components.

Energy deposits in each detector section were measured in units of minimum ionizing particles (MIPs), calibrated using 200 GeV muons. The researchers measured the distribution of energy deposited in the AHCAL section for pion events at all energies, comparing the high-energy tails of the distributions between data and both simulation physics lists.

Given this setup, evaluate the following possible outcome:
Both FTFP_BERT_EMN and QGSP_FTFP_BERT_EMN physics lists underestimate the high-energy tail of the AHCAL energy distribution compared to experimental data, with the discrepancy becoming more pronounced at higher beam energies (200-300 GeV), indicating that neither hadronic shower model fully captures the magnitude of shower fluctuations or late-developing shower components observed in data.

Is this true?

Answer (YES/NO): NO